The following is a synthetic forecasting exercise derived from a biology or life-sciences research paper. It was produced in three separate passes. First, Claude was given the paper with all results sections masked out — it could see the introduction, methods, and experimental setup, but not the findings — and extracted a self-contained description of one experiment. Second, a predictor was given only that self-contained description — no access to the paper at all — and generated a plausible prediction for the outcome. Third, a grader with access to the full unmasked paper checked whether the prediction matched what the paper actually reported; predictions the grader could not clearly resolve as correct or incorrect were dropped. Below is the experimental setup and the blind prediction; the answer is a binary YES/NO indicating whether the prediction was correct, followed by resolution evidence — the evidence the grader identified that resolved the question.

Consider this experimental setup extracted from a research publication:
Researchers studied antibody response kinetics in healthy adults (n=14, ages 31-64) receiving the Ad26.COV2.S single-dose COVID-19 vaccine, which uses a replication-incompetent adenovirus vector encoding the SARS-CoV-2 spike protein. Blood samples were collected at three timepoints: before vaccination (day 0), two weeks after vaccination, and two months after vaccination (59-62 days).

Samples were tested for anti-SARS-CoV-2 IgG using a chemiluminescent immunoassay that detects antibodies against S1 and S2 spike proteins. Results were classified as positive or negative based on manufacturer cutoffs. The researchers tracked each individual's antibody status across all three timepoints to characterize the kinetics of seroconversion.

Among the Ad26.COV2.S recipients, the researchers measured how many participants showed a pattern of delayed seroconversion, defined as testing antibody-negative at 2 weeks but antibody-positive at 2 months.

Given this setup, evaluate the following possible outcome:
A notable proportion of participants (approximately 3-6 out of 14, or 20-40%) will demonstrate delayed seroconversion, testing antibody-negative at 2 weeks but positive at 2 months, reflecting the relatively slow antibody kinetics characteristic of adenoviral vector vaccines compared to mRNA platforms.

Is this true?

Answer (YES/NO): YES